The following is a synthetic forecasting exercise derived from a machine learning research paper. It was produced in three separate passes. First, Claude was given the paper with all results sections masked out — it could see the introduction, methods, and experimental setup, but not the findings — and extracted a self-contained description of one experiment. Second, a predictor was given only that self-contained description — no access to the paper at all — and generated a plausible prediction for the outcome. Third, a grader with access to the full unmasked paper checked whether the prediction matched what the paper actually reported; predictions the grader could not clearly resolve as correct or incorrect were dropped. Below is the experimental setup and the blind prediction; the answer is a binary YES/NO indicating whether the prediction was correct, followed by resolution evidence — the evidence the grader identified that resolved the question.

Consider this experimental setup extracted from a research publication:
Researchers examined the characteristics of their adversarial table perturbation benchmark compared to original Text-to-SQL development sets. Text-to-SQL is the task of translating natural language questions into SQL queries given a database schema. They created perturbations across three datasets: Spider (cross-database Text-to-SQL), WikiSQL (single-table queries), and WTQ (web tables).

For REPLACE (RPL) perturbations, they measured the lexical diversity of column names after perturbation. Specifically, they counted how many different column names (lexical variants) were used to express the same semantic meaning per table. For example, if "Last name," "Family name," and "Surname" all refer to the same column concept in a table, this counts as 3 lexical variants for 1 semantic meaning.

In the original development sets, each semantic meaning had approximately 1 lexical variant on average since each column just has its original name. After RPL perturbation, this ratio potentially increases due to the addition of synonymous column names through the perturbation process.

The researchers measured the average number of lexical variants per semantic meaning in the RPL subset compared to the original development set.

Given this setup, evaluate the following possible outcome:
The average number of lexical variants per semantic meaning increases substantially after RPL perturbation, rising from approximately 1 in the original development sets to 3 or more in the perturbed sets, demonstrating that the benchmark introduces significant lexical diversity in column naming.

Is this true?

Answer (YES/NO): YES